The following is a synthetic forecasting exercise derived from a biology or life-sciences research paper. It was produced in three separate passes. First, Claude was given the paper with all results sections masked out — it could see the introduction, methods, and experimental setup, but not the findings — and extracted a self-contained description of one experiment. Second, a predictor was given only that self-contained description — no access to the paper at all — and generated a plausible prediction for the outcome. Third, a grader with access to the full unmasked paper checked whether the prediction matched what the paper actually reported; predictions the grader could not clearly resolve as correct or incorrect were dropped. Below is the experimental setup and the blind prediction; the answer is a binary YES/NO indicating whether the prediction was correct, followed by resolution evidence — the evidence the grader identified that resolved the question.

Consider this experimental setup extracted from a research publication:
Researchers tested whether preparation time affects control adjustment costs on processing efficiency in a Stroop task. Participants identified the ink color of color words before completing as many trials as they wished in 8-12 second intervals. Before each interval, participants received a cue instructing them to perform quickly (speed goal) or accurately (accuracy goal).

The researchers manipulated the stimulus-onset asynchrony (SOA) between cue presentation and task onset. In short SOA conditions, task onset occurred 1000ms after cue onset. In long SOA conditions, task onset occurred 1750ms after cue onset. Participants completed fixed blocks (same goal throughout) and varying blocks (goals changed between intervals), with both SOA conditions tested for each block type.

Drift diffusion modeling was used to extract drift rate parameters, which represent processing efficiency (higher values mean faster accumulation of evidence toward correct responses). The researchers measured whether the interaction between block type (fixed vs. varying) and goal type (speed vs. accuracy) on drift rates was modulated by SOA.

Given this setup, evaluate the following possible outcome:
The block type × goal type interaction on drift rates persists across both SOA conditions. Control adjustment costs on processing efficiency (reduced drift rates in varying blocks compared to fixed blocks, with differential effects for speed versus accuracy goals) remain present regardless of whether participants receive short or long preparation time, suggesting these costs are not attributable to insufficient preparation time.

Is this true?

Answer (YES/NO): NO